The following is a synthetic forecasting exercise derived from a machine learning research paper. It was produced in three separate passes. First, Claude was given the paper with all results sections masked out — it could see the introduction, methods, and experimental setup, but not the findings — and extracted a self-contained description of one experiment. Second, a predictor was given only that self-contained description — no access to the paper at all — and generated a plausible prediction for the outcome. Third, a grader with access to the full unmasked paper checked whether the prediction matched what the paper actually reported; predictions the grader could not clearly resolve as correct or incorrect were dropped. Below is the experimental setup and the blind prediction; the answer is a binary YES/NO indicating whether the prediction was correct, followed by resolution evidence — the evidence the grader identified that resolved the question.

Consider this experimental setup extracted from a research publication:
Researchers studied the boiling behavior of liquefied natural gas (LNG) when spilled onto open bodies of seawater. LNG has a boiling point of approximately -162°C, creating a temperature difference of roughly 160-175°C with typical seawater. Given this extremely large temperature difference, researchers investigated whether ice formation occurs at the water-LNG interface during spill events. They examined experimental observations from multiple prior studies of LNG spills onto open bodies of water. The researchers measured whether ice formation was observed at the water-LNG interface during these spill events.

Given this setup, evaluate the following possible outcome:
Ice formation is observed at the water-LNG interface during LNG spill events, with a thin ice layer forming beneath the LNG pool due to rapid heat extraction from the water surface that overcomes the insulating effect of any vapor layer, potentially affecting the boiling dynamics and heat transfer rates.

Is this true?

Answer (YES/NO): NO